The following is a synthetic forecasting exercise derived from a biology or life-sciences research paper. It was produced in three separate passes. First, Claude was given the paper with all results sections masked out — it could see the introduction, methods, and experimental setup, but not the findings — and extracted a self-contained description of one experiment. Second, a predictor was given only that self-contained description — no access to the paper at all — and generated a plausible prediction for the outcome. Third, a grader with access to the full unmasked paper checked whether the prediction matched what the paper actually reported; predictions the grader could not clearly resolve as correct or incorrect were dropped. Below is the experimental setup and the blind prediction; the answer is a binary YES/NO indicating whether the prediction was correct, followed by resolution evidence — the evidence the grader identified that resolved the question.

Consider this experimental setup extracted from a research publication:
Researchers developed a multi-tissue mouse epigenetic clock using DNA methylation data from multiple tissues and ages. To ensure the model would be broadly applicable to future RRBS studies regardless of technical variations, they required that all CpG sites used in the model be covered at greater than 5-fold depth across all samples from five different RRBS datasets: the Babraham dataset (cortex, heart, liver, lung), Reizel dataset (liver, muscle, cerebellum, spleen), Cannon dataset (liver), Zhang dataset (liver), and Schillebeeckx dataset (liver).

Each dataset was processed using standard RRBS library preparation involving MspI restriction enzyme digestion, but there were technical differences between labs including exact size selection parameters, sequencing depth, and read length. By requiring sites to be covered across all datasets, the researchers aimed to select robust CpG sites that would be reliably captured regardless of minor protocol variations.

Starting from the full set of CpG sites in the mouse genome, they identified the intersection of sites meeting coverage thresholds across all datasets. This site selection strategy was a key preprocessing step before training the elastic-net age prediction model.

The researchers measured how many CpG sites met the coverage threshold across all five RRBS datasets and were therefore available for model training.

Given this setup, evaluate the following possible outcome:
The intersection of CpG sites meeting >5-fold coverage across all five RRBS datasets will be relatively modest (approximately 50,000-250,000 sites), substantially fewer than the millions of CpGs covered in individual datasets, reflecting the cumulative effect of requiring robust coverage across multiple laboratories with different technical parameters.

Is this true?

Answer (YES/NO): NO